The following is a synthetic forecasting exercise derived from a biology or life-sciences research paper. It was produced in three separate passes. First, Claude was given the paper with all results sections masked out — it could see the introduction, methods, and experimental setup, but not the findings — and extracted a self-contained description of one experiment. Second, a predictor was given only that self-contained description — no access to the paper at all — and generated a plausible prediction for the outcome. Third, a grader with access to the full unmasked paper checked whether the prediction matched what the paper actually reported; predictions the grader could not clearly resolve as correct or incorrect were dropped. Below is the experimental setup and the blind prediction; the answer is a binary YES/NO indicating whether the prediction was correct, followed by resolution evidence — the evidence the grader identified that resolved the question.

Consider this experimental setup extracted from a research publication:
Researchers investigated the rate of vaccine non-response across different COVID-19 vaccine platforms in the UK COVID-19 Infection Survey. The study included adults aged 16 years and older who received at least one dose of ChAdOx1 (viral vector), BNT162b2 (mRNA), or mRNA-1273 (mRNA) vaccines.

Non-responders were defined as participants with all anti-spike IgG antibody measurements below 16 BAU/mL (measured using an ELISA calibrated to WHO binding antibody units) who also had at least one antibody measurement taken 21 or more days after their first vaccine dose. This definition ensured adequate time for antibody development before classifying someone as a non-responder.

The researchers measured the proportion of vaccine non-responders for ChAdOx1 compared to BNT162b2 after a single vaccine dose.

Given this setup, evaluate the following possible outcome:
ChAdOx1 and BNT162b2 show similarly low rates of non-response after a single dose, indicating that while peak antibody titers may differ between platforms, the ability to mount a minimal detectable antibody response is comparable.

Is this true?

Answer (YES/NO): NO